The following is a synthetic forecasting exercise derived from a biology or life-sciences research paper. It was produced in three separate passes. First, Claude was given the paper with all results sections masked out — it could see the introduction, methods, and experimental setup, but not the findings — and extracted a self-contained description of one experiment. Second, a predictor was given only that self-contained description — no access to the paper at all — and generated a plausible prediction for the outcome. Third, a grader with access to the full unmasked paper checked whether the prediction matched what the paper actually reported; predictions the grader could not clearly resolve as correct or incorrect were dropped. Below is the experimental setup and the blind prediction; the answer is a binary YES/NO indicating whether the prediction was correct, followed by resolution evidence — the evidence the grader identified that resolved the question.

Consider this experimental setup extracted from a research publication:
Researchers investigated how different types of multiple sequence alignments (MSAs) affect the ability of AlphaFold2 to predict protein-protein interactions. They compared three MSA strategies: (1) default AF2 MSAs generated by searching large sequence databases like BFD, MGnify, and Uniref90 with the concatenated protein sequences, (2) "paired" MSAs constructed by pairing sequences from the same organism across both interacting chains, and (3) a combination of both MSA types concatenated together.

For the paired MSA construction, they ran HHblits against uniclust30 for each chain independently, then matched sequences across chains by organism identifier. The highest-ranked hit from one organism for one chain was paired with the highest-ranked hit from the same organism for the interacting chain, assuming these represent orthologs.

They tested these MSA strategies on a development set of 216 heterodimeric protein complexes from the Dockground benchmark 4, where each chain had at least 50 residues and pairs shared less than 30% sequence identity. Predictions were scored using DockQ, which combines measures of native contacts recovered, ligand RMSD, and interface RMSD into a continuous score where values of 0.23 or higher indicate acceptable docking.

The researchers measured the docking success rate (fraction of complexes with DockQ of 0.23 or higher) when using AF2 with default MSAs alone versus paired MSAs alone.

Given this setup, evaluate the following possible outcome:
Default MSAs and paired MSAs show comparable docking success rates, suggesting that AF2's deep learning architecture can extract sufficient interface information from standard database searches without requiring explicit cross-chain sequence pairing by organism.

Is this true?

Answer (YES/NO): NO